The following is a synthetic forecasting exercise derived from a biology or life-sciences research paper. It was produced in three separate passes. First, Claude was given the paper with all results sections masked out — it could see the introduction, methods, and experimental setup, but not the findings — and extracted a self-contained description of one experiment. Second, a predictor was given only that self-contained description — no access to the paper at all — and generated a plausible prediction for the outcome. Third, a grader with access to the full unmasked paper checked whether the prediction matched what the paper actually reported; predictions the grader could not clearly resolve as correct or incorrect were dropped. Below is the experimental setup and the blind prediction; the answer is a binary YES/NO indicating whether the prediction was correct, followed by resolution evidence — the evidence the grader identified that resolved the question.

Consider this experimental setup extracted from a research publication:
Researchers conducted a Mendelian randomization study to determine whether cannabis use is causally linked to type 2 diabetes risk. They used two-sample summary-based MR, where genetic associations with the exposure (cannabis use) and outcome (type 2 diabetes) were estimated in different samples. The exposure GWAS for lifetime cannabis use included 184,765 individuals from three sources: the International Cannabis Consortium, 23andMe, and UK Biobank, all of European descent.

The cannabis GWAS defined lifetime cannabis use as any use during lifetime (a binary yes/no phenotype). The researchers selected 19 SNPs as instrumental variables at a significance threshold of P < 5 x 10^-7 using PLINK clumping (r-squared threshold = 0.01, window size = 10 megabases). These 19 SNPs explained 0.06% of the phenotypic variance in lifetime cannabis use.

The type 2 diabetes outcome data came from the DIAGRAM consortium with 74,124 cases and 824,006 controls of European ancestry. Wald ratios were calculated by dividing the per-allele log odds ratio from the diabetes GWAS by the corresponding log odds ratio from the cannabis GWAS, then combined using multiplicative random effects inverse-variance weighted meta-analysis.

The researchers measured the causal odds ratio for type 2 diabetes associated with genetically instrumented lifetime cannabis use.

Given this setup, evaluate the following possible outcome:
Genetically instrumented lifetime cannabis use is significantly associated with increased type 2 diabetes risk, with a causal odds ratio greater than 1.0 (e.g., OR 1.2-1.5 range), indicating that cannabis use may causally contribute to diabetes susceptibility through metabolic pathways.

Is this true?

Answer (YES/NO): NO